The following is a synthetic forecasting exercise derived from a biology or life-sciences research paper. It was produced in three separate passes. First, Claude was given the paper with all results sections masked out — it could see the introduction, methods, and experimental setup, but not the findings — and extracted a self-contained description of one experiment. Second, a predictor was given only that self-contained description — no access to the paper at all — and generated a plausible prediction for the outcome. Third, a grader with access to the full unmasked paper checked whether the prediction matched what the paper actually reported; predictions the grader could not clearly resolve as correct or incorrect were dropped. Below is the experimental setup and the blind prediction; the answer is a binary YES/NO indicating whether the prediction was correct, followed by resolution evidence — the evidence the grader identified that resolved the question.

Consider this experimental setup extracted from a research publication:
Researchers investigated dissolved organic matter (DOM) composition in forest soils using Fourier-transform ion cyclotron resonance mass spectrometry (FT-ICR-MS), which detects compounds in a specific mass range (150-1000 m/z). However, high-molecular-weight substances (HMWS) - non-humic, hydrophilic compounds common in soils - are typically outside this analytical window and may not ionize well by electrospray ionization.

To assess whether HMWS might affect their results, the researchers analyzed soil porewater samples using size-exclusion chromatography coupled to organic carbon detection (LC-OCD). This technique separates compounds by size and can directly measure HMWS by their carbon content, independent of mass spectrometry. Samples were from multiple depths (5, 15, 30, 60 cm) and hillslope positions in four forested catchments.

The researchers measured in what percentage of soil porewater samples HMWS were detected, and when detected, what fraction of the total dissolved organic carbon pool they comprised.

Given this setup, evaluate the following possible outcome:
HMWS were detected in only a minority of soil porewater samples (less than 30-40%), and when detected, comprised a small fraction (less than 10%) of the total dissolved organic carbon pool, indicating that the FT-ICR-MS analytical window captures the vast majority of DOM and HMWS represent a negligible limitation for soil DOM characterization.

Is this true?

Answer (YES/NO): YES